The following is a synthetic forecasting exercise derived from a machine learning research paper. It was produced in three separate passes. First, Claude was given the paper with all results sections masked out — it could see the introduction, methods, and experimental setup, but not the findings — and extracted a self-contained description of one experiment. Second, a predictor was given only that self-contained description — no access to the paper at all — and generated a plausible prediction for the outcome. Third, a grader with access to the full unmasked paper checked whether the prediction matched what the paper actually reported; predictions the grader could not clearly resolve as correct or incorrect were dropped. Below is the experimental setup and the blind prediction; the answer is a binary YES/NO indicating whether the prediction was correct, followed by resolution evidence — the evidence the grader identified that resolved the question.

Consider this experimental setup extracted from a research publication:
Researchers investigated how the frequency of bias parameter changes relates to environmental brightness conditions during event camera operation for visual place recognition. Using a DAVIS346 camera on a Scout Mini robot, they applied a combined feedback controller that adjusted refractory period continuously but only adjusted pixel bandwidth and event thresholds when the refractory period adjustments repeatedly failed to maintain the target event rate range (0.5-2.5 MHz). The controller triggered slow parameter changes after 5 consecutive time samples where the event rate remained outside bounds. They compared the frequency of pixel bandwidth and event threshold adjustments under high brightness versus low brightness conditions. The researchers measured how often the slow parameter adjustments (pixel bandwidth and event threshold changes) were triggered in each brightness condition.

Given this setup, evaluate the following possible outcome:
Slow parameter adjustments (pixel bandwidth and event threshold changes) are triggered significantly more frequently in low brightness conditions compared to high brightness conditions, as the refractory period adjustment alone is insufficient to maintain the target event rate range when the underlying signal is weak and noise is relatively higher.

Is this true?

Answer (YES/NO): YES